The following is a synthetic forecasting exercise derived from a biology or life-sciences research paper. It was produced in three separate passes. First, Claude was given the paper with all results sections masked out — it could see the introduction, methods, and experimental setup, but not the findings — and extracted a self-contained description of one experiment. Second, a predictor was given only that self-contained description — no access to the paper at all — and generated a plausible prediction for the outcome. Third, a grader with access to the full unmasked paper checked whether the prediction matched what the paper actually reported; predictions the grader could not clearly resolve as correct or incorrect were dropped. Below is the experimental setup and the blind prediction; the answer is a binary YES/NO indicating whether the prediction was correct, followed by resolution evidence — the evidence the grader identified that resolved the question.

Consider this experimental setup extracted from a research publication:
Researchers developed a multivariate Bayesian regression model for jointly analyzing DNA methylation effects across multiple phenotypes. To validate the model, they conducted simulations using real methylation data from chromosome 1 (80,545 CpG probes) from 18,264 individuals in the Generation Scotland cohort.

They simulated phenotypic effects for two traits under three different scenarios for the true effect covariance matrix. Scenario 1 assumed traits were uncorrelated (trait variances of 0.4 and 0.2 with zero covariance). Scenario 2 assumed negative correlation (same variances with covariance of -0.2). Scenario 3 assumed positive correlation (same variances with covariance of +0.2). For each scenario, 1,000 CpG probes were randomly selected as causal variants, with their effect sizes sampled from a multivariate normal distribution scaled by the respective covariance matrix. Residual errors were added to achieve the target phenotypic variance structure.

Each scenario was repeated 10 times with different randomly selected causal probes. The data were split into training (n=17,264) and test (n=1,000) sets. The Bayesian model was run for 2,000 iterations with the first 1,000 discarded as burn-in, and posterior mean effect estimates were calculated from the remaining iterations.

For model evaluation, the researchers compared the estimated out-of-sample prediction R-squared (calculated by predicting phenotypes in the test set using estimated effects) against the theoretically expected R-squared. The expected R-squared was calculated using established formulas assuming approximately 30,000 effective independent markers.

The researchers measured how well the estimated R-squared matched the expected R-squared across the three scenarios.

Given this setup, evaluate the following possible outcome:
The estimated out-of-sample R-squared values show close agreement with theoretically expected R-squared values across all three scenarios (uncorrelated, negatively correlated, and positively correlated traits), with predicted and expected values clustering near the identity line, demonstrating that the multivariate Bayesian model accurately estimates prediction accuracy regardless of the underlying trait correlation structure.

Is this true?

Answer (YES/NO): NO